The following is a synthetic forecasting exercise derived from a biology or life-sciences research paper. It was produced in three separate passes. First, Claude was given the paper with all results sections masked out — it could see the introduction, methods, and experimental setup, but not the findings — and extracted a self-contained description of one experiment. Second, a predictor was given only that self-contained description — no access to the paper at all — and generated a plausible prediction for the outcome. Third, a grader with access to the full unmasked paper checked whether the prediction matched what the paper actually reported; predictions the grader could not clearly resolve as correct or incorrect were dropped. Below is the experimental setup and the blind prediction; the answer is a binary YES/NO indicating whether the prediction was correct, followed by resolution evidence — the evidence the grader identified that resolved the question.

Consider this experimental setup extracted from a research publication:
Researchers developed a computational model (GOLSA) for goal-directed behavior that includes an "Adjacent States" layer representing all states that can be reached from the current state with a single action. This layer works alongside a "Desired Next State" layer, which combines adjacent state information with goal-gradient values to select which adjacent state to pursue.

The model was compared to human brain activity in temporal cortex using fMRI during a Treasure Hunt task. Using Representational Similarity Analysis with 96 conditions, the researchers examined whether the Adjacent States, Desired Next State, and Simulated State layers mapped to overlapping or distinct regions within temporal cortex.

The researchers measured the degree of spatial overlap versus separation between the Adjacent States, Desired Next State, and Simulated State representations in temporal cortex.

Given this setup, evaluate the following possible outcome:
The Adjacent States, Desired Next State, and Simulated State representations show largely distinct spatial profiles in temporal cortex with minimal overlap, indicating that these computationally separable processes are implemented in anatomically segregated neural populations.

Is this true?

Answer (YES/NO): NO